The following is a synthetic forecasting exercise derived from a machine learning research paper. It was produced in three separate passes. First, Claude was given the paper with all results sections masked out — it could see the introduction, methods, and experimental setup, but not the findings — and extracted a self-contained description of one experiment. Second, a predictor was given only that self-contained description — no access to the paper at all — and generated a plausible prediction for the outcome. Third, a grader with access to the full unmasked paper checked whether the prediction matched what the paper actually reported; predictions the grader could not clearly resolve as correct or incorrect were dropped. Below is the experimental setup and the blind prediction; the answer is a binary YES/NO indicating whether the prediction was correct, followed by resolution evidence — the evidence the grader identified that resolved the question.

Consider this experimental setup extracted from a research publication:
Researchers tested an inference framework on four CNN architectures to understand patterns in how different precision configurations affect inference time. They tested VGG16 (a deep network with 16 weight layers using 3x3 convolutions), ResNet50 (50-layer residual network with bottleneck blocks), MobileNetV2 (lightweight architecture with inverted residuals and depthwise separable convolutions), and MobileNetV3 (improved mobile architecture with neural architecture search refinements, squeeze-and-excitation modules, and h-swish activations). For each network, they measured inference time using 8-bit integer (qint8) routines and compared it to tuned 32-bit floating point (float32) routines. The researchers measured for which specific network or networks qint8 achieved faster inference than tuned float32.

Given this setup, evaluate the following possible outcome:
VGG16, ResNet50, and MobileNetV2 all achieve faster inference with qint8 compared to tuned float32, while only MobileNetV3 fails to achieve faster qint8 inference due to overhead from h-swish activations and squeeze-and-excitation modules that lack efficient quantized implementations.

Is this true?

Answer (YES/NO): NO